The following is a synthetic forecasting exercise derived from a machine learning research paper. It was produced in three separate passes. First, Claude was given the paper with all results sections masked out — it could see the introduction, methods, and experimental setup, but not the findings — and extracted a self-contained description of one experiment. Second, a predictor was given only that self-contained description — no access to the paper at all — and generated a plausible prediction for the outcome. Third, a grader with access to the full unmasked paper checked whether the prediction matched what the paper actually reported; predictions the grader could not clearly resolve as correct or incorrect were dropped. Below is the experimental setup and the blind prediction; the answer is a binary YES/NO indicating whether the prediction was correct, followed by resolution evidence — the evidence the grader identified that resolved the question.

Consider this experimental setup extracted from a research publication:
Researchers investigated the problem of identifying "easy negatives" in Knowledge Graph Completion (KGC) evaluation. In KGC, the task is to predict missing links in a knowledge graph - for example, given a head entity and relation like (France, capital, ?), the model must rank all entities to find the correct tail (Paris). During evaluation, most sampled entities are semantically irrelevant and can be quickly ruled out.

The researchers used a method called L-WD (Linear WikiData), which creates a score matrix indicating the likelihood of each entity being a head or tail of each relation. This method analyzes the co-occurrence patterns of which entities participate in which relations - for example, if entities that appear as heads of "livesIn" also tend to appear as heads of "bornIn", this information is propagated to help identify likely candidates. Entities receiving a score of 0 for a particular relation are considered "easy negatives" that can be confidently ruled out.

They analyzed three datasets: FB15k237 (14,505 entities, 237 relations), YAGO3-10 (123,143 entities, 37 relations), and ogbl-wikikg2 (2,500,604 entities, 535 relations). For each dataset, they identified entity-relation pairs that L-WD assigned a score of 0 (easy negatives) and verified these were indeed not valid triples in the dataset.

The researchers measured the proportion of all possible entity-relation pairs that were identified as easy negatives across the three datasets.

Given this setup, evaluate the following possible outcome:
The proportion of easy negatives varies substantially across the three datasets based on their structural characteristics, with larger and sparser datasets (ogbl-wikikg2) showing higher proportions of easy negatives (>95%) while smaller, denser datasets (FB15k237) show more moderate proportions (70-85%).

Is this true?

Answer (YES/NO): NO